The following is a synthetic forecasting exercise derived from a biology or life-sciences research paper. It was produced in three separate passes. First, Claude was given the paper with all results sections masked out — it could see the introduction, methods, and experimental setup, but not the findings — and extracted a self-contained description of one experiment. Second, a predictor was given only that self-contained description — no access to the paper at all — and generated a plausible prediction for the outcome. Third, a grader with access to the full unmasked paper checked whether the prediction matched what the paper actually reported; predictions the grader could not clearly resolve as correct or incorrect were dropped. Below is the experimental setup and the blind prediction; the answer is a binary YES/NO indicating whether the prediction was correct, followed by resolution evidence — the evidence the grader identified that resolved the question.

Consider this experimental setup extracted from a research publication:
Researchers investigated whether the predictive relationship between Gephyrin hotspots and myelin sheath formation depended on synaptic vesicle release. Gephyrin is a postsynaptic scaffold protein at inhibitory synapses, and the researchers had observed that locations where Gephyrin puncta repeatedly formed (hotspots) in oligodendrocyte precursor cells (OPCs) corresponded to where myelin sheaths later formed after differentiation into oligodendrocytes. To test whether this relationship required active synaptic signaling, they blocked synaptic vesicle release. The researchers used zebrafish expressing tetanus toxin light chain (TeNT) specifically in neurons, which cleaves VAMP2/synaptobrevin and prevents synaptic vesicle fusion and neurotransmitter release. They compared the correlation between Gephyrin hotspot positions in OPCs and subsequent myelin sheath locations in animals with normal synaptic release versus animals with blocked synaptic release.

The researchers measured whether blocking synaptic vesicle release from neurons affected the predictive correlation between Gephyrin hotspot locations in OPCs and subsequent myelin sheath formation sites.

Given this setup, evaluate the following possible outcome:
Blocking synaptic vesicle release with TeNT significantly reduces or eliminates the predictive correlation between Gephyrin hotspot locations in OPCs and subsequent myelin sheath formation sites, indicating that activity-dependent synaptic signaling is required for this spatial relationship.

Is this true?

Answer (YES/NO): YES